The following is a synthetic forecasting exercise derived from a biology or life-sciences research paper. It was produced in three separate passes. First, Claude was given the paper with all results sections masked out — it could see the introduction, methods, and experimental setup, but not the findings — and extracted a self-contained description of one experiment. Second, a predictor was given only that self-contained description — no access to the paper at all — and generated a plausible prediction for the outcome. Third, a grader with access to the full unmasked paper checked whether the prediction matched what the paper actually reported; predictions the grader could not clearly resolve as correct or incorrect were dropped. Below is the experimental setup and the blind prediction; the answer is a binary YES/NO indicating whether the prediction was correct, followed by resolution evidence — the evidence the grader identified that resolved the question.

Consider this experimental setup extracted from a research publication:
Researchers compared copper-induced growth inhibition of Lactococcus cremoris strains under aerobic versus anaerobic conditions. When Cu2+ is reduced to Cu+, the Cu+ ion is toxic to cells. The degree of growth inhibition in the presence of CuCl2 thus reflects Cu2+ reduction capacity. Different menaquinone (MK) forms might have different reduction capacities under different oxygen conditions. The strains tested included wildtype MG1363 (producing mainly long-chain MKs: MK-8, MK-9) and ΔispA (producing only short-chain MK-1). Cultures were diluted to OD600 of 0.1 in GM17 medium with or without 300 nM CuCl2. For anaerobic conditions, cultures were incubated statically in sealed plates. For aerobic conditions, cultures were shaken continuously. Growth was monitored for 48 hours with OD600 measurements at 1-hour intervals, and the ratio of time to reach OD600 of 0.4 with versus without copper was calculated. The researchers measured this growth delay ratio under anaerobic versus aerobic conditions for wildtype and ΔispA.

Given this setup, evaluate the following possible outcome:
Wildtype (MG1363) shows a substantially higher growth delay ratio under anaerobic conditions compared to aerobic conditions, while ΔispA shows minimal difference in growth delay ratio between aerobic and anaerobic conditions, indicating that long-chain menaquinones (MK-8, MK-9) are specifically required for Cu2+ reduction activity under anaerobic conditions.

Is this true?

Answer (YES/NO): NO